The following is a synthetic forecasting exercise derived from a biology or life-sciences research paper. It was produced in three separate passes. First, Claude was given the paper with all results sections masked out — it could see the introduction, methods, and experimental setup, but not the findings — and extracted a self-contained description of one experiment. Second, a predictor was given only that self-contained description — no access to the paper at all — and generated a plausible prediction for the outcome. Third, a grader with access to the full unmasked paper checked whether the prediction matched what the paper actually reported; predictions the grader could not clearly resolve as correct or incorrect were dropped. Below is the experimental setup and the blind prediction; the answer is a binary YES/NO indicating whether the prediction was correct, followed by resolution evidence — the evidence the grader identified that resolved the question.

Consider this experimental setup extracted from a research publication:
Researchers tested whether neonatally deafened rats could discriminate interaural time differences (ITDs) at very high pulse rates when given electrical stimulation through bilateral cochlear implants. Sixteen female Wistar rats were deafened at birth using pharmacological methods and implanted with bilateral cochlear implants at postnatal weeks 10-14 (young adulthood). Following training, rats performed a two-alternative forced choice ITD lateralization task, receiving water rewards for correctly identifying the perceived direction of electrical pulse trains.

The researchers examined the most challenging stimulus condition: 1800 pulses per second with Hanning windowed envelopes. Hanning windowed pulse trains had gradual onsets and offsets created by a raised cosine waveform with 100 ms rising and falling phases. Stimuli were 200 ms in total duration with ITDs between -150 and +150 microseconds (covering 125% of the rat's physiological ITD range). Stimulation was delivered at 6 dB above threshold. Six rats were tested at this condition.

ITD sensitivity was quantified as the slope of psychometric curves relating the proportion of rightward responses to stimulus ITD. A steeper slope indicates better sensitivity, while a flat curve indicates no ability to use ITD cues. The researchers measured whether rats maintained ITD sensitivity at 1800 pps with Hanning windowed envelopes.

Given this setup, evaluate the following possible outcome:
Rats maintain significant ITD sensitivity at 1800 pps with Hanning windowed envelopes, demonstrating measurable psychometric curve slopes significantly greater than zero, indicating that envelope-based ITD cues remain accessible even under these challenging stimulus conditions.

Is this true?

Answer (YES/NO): NO